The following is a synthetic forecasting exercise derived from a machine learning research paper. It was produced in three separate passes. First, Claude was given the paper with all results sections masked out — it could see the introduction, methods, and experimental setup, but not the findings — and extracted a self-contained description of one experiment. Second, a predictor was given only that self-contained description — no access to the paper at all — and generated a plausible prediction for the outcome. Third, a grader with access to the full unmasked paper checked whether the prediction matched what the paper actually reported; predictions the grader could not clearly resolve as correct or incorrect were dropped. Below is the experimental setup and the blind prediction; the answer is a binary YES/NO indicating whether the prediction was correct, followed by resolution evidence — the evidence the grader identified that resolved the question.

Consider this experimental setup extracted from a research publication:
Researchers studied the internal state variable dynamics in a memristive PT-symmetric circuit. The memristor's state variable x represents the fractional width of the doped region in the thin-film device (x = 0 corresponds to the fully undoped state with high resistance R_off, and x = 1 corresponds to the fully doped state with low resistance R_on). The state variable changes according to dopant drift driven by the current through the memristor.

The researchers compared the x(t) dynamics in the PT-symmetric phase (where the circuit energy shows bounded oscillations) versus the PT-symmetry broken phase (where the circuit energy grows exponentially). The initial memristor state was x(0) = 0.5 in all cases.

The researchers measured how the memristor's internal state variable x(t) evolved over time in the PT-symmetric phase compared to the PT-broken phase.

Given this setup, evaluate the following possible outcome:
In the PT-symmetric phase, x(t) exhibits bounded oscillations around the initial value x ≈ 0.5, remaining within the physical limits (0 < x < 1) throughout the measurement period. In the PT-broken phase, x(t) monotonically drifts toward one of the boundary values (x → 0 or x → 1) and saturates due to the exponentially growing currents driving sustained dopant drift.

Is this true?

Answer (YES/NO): NO